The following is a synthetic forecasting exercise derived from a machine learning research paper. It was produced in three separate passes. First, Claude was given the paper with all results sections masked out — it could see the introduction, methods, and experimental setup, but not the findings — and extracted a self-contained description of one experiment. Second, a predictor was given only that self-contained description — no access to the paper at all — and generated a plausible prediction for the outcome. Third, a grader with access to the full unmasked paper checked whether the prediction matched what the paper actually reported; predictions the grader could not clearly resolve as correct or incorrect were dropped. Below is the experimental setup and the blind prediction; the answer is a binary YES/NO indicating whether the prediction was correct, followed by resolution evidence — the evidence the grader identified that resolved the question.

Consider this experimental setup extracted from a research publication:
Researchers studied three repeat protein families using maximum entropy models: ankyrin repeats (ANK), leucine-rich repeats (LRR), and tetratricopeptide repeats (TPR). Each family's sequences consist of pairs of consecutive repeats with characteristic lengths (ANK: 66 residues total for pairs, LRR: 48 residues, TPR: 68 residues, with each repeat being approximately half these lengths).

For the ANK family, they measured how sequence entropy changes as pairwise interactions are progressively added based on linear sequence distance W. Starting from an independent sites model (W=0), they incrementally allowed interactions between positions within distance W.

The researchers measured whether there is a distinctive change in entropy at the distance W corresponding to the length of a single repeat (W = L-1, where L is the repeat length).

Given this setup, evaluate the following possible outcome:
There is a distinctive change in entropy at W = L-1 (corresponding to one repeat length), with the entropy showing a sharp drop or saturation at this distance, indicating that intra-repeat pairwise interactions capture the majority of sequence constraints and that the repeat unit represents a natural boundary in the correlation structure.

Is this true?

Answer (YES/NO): NO